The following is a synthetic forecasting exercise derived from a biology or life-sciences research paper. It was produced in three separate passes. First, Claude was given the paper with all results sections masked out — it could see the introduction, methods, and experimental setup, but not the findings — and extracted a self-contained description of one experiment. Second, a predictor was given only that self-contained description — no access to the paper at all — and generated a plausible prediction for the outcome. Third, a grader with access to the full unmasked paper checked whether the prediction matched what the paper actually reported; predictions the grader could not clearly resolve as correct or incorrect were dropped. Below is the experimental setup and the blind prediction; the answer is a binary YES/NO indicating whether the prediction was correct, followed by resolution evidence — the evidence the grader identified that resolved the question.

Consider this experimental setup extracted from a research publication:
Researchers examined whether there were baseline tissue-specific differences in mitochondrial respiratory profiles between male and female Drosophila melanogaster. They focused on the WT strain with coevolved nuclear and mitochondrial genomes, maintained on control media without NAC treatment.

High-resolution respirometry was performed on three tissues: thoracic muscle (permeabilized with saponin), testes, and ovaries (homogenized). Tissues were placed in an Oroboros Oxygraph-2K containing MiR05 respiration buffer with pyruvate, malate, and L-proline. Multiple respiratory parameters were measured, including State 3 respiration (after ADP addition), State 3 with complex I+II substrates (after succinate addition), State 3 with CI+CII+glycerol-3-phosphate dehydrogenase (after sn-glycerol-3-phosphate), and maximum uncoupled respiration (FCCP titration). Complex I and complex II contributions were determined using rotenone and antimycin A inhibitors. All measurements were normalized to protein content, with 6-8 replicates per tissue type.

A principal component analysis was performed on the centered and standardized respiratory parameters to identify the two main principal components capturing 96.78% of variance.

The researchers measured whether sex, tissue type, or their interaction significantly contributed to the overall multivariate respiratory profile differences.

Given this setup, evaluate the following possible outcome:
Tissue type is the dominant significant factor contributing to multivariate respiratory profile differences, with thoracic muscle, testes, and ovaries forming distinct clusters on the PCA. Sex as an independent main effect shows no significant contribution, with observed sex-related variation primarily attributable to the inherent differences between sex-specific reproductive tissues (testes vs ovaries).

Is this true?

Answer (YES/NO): YES